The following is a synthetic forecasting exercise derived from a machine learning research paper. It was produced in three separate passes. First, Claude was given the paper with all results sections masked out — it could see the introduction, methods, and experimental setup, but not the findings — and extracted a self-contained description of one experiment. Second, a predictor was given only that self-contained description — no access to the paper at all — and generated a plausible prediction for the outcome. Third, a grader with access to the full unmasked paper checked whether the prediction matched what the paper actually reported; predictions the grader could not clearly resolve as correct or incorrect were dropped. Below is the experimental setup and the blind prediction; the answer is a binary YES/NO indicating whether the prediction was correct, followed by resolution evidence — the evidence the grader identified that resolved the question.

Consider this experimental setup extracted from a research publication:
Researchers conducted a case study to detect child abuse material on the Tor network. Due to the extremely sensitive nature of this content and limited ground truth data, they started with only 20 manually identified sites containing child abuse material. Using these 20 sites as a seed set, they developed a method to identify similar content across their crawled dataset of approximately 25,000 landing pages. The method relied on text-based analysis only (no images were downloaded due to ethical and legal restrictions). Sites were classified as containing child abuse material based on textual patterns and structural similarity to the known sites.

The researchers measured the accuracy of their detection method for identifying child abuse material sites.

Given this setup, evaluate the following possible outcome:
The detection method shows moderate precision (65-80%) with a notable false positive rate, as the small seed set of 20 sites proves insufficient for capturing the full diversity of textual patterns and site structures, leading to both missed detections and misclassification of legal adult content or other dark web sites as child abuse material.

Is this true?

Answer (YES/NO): NO